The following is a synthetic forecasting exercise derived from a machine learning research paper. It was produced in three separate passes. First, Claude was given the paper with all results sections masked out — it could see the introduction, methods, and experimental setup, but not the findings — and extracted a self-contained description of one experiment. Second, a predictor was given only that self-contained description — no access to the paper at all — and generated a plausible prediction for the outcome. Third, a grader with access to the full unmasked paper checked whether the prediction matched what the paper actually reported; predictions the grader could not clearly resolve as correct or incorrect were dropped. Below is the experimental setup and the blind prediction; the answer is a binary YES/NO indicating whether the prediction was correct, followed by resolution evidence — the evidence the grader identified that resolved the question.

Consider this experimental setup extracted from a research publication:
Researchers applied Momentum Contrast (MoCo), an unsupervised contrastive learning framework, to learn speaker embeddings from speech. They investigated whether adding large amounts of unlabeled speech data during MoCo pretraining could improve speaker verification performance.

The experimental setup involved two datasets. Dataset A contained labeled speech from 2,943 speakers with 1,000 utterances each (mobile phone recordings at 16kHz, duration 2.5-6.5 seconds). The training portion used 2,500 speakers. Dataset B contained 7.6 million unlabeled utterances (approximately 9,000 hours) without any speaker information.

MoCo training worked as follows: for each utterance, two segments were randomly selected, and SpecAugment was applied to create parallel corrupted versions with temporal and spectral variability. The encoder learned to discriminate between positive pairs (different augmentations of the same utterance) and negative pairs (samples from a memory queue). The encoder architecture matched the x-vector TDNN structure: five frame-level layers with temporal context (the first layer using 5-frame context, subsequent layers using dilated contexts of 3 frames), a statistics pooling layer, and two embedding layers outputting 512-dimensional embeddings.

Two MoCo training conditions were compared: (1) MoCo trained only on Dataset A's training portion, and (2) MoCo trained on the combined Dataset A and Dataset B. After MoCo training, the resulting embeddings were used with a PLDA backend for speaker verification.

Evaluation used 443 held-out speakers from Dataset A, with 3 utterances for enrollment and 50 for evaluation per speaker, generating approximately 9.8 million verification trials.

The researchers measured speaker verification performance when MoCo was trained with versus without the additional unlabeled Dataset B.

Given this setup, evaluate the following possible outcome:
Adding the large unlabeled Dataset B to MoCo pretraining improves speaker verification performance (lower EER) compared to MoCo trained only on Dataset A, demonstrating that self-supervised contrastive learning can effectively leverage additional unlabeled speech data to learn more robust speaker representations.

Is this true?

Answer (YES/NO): YES